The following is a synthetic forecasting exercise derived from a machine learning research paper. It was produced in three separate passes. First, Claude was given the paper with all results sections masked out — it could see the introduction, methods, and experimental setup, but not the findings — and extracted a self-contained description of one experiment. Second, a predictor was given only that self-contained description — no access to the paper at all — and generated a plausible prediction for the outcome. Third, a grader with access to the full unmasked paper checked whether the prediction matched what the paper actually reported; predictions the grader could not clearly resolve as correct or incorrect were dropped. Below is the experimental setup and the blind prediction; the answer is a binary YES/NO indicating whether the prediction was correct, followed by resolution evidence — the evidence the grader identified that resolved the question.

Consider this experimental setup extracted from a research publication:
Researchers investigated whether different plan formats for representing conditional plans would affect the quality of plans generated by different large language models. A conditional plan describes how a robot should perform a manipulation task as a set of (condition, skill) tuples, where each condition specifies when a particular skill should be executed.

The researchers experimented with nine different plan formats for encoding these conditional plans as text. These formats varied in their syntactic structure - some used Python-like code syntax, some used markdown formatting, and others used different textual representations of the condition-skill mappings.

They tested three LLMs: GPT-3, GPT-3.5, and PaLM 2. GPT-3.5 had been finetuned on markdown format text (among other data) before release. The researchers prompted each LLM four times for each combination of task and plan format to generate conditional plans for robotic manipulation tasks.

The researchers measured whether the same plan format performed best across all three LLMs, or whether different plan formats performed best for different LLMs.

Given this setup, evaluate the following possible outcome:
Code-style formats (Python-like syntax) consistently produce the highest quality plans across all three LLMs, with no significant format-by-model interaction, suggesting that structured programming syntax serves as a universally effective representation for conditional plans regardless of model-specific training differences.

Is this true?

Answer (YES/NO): NO